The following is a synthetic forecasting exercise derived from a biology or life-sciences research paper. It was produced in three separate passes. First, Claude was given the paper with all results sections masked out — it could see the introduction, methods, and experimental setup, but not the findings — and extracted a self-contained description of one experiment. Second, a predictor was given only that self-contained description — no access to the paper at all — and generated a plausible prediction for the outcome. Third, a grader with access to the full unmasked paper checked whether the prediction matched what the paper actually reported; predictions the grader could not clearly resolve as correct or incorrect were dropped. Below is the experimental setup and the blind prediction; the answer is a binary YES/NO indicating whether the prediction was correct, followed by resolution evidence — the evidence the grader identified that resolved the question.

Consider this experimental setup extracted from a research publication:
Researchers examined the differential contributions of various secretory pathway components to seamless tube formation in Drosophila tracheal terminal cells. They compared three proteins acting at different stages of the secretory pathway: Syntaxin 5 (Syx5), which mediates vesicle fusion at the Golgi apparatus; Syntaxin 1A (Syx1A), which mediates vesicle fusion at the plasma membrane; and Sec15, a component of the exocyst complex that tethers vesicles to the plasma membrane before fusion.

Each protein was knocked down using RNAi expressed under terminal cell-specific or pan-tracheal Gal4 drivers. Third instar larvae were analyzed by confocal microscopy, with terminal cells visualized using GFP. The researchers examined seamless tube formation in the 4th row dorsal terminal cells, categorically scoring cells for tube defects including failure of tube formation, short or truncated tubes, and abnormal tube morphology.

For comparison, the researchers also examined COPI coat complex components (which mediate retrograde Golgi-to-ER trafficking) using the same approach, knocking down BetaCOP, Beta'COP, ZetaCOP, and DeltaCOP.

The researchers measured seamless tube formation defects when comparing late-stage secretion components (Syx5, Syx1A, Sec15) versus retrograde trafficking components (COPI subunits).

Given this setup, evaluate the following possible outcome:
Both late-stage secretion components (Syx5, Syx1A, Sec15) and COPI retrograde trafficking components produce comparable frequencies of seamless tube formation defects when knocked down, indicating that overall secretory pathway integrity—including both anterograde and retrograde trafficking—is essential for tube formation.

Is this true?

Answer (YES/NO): NO